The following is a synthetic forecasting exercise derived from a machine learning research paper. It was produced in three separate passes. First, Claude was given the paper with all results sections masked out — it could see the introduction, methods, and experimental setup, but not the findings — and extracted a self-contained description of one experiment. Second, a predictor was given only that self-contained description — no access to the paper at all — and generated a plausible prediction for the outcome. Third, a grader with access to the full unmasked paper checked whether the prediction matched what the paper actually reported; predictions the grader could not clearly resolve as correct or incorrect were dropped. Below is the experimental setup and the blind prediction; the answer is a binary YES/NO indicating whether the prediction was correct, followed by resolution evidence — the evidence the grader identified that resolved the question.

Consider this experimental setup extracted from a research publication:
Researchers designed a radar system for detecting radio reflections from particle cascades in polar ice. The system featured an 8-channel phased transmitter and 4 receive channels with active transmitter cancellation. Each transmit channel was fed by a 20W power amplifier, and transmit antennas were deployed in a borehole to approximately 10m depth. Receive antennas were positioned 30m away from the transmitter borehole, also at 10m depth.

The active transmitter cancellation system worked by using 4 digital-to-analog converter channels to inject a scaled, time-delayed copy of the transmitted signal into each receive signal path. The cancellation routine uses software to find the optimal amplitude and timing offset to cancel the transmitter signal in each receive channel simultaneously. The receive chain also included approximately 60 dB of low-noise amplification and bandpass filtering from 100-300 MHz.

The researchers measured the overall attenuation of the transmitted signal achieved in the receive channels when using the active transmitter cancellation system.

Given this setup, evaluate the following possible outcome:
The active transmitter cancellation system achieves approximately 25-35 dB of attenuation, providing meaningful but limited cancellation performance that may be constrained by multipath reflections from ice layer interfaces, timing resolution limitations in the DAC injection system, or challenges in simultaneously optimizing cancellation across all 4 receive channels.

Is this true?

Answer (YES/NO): NO